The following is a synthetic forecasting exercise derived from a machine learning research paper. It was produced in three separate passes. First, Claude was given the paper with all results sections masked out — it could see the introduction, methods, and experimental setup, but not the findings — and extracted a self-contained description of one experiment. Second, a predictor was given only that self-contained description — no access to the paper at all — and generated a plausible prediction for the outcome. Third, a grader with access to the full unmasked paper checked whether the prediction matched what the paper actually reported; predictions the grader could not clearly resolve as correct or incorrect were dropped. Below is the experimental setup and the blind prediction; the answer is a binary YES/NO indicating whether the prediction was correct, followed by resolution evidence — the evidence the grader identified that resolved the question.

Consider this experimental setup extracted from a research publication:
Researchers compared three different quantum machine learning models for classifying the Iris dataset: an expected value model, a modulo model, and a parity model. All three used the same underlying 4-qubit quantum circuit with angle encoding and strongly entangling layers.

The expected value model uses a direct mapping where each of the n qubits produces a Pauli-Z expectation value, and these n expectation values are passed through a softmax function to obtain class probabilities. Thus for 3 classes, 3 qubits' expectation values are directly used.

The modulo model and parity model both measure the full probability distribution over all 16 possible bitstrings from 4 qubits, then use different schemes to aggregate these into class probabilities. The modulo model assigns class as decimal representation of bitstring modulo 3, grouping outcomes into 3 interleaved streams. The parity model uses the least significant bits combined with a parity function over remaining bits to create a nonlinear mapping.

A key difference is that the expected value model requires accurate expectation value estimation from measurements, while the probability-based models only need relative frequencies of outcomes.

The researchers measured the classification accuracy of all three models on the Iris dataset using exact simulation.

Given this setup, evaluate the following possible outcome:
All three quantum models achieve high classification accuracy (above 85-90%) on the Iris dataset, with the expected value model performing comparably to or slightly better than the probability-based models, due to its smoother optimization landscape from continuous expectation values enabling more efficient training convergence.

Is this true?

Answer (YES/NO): NO